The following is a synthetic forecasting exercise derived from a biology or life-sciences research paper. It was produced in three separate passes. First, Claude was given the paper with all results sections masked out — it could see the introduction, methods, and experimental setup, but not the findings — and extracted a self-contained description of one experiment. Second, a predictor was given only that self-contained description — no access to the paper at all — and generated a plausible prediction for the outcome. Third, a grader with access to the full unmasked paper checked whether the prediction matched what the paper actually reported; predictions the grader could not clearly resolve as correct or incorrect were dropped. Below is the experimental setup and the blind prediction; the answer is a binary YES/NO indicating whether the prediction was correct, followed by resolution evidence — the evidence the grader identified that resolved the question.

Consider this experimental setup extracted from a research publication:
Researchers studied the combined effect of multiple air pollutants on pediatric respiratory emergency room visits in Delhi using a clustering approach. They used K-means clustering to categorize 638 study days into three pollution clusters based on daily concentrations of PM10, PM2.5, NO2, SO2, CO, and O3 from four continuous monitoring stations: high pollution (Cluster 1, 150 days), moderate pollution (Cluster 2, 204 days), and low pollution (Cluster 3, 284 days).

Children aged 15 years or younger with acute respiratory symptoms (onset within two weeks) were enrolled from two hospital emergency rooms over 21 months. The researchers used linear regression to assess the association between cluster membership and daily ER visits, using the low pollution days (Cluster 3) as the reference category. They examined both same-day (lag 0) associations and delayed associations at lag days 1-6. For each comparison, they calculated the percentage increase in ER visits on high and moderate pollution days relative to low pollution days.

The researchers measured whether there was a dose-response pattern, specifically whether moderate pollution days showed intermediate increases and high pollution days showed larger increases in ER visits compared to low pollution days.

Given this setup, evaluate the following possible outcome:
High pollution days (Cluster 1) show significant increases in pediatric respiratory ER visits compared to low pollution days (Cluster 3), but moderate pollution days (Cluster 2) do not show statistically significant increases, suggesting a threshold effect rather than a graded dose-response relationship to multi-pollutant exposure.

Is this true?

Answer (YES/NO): NO